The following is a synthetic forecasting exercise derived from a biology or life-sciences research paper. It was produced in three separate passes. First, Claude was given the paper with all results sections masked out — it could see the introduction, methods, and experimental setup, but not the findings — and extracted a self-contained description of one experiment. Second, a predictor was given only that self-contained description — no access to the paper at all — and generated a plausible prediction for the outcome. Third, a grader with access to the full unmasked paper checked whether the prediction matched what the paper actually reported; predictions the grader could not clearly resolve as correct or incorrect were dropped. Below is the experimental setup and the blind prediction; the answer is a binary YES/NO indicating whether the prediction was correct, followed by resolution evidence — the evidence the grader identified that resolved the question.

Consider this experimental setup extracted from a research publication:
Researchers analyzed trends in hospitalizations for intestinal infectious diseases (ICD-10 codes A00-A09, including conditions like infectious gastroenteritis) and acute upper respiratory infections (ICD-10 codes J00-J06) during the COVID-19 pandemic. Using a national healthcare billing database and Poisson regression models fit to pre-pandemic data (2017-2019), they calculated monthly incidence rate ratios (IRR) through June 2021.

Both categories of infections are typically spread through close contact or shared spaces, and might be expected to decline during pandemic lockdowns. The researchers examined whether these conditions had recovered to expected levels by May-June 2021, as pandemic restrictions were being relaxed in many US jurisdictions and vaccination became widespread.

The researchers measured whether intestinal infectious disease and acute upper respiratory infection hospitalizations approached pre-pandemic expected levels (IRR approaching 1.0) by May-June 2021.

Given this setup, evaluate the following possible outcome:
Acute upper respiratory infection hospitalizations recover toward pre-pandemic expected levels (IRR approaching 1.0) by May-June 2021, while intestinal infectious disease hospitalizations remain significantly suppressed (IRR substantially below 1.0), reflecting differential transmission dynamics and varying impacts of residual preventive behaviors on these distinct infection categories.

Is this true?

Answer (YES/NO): NO